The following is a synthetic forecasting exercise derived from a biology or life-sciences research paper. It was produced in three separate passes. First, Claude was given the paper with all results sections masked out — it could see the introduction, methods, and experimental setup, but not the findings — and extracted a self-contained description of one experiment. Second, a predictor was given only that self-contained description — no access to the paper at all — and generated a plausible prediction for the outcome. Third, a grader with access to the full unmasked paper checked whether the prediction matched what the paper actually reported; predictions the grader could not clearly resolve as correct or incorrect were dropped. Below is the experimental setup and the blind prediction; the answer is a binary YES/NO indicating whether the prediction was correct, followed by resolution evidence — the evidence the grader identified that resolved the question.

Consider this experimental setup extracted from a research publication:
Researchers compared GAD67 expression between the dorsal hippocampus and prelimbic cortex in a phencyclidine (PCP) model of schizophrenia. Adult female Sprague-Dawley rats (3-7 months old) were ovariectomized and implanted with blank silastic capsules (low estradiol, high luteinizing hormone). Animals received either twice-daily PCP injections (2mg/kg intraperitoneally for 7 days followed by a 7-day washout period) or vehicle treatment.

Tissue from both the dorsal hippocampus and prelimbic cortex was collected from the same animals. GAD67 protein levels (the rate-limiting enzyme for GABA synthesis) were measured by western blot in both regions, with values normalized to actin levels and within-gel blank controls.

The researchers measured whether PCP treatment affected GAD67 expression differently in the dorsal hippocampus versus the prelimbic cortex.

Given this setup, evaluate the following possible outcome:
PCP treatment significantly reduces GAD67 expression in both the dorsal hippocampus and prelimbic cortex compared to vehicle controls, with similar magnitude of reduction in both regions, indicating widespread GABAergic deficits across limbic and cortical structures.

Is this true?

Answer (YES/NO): NO